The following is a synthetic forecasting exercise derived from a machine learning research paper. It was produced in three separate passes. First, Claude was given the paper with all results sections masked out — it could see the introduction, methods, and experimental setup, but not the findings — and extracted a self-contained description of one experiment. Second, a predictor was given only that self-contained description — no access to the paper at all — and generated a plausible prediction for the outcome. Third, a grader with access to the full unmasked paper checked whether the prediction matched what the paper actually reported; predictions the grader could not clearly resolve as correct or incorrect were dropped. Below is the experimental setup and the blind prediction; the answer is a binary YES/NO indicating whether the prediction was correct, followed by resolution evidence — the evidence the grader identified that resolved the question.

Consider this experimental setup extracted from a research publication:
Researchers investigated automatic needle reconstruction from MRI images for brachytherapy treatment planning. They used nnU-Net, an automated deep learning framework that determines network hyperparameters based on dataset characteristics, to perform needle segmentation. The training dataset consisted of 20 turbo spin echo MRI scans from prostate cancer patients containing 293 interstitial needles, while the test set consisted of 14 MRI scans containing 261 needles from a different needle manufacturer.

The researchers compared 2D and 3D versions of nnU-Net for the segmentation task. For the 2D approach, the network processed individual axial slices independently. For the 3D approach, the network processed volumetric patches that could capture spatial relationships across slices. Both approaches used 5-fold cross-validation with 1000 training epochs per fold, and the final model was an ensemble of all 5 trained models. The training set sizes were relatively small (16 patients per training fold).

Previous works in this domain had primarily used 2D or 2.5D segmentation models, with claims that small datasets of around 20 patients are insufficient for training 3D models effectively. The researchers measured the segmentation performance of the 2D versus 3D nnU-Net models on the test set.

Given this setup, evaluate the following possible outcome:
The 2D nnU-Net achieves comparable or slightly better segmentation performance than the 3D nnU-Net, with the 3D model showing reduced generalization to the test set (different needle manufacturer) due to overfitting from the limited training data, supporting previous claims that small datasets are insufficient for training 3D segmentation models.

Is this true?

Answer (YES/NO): NO